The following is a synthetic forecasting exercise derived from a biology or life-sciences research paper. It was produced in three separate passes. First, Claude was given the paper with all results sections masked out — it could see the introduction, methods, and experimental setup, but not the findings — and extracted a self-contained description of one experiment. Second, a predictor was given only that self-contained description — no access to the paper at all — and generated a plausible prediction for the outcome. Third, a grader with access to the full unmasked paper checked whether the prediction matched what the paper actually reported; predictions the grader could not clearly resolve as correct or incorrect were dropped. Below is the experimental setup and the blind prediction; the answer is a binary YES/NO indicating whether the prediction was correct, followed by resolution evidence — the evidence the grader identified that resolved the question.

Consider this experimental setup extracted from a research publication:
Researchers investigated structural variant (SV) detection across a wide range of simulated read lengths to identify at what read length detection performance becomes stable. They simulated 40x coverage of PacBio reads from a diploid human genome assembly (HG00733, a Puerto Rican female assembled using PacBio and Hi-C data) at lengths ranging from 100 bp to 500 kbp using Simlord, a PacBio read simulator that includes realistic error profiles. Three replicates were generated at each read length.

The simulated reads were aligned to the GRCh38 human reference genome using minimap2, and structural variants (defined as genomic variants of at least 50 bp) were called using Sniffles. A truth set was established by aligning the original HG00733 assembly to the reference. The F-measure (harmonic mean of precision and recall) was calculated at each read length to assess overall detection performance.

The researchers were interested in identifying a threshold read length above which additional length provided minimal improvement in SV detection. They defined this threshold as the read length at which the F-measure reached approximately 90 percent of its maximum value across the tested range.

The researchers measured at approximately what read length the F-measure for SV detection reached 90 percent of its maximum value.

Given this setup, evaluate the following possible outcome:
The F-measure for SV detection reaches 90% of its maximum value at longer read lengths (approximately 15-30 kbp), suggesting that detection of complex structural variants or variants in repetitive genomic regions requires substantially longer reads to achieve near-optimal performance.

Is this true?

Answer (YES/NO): NO